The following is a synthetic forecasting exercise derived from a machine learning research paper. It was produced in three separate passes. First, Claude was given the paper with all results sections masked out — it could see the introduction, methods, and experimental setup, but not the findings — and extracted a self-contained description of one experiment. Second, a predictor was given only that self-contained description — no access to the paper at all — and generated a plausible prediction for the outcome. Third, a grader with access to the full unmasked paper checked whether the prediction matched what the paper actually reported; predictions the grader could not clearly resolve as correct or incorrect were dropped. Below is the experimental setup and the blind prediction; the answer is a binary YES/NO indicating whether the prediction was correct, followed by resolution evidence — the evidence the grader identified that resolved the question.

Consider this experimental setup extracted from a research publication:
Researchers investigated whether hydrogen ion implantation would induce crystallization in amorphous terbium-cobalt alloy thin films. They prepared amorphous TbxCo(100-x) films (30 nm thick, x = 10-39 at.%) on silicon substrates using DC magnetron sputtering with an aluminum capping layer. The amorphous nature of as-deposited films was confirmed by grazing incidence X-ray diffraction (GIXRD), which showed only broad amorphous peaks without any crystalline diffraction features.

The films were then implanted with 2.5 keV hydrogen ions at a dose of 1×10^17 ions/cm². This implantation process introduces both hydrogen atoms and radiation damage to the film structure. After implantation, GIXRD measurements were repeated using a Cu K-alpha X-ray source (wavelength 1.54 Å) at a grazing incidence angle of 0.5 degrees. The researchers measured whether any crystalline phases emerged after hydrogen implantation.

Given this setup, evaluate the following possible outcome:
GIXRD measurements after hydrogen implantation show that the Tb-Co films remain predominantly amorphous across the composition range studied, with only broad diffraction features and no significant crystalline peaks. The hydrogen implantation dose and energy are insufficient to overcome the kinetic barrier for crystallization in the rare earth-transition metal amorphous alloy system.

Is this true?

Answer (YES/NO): YES